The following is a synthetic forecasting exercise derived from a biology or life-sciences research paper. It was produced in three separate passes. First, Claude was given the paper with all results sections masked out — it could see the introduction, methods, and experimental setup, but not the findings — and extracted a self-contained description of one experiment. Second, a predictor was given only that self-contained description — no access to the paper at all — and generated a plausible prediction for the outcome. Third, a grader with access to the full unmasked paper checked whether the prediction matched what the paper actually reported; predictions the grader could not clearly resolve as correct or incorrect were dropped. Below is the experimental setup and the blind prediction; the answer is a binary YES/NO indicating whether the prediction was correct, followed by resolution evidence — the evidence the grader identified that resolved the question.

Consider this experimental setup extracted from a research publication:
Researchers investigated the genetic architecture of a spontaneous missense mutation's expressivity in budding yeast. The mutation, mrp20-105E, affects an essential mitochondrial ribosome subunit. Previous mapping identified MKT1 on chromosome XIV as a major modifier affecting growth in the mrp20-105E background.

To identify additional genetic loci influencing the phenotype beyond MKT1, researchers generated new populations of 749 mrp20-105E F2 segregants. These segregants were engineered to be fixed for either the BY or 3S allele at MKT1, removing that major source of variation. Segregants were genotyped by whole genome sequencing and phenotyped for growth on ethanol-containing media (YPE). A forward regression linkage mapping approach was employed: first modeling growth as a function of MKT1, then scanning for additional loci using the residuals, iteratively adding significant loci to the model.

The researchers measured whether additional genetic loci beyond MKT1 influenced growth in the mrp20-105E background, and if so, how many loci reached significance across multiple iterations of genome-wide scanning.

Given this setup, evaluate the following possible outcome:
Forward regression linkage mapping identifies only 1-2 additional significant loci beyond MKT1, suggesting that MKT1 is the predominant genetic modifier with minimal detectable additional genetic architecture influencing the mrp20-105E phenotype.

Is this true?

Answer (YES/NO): NO